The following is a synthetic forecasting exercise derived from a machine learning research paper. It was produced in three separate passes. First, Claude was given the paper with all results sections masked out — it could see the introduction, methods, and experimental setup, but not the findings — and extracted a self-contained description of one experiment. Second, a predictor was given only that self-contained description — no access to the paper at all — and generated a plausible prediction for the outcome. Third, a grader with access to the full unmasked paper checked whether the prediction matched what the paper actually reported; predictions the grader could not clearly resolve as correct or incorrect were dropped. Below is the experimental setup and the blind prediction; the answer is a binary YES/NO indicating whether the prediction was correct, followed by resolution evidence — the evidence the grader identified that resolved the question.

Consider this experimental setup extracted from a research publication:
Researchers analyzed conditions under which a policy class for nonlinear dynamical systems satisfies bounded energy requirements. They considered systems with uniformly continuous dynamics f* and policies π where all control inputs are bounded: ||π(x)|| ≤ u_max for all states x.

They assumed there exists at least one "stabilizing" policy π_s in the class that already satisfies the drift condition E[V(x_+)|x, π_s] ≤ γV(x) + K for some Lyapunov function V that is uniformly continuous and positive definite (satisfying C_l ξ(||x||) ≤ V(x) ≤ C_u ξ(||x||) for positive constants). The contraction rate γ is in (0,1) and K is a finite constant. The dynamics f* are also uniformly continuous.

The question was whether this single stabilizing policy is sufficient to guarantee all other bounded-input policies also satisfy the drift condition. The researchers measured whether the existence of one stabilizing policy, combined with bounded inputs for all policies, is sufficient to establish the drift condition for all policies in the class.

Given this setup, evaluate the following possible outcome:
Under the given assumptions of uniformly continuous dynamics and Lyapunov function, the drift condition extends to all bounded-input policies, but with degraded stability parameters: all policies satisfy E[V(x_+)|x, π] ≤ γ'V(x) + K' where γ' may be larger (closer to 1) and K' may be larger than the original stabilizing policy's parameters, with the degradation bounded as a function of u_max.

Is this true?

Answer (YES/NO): NO